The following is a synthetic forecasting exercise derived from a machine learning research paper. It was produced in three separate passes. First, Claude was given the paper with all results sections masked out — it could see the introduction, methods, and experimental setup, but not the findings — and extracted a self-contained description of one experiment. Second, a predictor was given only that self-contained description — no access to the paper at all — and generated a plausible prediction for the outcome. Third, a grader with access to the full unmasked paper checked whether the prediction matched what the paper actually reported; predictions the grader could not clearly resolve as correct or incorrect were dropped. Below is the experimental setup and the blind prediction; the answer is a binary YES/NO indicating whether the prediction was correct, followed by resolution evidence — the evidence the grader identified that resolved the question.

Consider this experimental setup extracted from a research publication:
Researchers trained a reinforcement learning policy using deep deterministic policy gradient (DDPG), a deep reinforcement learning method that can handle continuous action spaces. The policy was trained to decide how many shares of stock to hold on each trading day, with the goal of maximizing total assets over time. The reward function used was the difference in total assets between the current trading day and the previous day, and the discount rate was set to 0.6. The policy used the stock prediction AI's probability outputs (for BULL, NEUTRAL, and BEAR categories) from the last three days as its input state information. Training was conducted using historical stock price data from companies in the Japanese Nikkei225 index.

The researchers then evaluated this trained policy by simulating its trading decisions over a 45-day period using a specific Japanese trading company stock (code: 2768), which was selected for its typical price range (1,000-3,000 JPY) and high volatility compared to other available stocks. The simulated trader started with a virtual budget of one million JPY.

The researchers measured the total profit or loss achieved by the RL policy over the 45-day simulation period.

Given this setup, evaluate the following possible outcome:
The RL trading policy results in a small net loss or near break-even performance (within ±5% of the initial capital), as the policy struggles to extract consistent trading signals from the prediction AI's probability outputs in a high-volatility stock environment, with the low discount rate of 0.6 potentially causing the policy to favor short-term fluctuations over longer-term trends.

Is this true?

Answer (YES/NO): NO